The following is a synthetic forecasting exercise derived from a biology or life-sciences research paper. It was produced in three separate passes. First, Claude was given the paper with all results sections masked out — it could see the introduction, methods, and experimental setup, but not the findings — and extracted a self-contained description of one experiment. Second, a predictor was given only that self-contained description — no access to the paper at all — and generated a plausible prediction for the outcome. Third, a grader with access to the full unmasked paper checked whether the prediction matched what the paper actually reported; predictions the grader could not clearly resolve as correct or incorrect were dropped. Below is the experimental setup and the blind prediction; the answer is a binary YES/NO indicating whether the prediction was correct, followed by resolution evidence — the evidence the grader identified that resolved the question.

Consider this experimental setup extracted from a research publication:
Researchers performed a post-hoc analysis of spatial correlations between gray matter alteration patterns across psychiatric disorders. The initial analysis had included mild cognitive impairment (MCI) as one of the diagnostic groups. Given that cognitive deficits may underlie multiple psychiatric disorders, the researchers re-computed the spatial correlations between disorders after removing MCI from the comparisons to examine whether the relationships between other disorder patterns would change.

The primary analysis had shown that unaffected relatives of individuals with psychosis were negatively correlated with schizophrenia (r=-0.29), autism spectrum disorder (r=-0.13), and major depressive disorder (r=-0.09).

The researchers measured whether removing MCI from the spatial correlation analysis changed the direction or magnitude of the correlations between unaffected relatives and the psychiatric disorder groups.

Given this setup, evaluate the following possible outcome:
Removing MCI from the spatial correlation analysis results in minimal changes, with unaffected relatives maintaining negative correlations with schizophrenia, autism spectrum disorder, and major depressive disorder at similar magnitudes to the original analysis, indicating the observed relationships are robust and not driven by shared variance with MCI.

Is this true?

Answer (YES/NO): NO